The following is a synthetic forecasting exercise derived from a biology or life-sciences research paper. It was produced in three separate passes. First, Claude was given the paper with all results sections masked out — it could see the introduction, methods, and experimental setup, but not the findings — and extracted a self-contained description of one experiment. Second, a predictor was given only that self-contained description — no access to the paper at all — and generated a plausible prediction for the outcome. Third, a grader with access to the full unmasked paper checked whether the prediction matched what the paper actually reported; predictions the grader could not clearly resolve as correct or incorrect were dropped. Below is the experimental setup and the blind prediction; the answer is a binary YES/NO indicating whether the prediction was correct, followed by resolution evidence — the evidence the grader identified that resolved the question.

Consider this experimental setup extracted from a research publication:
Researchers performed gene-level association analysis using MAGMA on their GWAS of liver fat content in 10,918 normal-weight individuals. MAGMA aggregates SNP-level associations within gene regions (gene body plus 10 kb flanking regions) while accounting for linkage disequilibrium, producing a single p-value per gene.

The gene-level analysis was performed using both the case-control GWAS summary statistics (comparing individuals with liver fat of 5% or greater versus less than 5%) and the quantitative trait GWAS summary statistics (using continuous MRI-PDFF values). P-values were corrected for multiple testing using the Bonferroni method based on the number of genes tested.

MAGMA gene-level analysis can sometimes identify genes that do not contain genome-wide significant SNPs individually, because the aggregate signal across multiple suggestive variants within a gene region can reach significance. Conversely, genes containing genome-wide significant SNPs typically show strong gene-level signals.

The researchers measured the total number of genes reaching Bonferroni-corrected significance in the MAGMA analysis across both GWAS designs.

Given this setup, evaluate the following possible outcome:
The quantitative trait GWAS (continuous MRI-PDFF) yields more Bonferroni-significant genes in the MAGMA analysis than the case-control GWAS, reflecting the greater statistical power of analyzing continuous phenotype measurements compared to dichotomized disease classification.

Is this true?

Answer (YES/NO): YES